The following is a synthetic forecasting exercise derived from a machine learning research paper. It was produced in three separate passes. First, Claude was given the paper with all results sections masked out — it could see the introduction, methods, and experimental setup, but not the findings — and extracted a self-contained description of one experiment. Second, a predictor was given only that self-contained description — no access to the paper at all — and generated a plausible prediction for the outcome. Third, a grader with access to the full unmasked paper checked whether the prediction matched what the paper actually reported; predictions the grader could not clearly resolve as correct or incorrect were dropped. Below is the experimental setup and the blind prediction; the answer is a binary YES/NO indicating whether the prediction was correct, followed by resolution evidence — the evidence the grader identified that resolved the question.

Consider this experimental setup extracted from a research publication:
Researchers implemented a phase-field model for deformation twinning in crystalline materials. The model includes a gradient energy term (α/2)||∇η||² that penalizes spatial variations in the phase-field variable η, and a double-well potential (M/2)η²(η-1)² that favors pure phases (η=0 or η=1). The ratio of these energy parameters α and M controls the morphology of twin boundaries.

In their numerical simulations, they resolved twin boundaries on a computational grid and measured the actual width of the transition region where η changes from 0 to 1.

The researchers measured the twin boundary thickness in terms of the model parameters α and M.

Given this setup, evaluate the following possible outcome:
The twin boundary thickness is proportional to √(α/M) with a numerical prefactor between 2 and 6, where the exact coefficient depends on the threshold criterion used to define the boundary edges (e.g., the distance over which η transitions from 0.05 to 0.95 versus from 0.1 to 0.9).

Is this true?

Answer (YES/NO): NO